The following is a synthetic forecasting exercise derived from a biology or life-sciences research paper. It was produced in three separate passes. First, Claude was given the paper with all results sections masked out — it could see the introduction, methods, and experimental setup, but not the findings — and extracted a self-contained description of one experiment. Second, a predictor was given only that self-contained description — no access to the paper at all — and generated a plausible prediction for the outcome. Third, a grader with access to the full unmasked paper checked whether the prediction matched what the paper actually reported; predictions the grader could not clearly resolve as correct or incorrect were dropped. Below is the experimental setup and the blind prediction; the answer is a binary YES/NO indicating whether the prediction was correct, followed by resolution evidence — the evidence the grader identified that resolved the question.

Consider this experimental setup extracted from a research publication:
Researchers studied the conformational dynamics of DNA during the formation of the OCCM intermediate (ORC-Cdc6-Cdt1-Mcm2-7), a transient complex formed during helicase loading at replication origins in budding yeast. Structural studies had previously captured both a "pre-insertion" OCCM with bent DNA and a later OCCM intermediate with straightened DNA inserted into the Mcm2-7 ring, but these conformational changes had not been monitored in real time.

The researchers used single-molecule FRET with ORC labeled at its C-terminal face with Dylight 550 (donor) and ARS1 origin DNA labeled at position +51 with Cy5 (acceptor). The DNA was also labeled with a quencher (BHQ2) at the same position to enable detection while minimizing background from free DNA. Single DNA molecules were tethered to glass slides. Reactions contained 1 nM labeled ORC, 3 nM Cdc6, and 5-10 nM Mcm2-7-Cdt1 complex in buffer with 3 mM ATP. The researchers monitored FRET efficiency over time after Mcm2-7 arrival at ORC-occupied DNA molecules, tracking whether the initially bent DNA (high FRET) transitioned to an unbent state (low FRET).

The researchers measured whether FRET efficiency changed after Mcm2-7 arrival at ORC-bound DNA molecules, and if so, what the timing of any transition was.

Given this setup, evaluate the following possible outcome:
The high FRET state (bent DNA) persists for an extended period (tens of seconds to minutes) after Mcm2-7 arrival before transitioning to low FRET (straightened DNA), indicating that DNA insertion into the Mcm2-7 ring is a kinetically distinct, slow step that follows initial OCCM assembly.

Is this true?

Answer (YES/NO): NO